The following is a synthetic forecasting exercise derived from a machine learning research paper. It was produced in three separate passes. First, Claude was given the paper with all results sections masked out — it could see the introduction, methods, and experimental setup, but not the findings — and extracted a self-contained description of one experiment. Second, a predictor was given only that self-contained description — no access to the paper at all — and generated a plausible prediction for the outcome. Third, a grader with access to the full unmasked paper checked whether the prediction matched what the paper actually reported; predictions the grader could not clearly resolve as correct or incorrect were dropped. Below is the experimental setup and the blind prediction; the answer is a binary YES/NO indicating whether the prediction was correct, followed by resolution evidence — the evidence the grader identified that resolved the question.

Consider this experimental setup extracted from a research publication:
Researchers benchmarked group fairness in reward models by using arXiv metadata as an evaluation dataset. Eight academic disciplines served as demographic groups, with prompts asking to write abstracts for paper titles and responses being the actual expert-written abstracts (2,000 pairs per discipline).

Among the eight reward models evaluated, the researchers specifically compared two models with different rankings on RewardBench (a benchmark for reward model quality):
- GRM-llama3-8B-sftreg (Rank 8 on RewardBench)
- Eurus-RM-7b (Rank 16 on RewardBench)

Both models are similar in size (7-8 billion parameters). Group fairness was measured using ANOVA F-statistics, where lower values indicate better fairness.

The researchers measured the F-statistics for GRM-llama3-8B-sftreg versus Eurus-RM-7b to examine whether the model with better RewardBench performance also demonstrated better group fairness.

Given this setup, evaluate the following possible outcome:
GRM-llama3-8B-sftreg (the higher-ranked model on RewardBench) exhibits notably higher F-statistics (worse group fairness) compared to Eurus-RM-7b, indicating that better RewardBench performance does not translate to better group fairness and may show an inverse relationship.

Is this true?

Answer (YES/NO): NO